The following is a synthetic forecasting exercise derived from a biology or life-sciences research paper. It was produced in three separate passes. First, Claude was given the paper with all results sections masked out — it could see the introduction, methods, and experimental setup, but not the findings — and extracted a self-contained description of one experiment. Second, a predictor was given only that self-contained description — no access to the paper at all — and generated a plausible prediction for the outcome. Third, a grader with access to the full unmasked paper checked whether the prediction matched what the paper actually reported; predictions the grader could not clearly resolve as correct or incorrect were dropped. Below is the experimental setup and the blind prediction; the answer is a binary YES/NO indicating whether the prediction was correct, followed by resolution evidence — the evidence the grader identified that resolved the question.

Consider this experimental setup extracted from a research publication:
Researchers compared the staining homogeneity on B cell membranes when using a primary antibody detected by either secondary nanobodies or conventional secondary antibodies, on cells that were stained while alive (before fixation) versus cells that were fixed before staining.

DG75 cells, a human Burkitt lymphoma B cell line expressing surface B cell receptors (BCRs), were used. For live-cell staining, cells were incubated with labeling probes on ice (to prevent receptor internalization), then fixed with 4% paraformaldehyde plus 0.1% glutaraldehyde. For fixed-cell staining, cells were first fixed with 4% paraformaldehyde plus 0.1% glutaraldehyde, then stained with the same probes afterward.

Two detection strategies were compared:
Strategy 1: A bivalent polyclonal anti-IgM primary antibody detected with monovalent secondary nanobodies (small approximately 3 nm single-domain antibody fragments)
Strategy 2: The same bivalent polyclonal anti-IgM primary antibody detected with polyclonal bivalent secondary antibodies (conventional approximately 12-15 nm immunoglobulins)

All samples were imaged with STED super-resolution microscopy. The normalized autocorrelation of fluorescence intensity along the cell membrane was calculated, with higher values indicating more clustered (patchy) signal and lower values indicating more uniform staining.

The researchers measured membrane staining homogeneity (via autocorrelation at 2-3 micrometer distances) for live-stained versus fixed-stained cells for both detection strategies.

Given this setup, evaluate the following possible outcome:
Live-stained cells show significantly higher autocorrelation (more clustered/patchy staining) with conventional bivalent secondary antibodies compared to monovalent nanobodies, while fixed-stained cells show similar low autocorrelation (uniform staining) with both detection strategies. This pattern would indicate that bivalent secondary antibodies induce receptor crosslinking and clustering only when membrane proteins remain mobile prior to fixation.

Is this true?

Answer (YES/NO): NO